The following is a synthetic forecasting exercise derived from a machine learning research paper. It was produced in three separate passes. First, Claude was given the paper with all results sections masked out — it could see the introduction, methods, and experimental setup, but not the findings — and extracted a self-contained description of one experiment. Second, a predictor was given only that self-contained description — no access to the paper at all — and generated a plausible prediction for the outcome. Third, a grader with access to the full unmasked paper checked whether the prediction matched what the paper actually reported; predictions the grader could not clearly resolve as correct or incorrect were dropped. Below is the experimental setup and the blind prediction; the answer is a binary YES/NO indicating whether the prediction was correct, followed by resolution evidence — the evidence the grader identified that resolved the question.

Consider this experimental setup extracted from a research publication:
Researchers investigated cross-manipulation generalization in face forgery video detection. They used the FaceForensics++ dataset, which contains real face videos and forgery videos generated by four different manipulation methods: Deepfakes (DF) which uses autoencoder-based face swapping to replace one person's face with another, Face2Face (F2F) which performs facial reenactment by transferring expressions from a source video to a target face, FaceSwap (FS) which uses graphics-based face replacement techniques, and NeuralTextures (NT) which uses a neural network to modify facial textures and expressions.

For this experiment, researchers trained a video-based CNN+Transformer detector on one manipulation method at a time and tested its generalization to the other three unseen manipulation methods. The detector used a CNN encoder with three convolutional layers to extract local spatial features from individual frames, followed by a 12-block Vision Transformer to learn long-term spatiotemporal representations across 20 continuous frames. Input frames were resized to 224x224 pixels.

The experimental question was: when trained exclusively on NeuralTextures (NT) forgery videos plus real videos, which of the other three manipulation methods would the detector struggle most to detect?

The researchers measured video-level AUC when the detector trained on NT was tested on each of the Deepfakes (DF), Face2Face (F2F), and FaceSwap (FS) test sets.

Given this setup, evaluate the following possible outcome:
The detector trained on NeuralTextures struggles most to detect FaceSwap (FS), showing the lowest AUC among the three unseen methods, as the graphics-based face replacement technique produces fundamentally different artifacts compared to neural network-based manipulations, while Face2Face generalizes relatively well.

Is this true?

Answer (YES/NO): YES